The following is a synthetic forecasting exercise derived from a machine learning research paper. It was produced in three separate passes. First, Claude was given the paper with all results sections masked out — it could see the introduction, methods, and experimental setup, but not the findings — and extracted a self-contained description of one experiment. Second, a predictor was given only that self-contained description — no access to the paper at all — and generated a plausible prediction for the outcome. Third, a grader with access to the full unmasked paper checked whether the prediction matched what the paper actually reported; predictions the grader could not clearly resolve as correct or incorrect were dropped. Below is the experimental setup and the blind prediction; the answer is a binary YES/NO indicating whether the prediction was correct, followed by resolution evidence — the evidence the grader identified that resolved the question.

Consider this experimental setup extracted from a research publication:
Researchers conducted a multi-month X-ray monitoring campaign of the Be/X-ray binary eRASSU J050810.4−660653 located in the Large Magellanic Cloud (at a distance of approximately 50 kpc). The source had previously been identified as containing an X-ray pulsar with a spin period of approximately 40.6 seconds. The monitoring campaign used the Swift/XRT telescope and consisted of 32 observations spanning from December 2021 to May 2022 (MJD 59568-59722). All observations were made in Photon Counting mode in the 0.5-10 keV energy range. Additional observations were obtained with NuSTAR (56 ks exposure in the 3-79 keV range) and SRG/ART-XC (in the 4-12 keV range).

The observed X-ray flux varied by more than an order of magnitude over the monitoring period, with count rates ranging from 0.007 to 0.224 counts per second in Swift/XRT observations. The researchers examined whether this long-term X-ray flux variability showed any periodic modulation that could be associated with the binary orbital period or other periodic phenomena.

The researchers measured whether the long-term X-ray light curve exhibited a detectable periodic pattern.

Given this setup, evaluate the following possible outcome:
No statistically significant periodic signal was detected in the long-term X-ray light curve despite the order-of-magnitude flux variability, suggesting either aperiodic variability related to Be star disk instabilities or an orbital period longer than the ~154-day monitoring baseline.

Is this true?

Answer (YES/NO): NO